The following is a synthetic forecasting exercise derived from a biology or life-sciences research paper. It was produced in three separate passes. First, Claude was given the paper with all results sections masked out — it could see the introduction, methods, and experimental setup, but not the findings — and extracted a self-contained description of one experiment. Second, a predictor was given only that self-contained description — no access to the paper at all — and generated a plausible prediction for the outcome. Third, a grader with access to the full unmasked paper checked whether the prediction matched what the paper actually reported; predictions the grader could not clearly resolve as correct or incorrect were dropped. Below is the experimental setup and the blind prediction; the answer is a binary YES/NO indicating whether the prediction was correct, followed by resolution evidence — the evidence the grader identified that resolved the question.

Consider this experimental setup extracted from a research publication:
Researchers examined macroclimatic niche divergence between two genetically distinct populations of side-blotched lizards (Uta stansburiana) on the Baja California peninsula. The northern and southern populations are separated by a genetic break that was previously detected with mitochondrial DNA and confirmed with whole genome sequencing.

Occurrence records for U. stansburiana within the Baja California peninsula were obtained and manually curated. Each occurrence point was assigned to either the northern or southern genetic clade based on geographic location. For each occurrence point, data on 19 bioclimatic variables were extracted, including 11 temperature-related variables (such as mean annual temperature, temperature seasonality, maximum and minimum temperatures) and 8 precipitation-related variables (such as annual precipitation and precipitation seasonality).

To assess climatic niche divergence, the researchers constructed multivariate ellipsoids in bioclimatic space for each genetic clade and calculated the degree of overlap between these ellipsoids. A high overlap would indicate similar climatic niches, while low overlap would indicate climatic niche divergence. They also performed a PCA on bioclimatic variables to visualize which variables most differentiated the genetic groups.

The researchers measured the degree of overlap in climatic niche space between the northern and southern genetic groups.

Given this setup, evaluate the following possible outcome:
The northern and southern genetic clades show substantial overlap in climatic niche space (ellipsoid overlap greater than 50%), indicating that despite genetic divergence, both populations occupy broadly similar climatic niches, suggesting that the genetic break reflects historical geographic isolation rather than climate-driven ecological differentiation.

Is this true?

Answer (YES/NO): NO